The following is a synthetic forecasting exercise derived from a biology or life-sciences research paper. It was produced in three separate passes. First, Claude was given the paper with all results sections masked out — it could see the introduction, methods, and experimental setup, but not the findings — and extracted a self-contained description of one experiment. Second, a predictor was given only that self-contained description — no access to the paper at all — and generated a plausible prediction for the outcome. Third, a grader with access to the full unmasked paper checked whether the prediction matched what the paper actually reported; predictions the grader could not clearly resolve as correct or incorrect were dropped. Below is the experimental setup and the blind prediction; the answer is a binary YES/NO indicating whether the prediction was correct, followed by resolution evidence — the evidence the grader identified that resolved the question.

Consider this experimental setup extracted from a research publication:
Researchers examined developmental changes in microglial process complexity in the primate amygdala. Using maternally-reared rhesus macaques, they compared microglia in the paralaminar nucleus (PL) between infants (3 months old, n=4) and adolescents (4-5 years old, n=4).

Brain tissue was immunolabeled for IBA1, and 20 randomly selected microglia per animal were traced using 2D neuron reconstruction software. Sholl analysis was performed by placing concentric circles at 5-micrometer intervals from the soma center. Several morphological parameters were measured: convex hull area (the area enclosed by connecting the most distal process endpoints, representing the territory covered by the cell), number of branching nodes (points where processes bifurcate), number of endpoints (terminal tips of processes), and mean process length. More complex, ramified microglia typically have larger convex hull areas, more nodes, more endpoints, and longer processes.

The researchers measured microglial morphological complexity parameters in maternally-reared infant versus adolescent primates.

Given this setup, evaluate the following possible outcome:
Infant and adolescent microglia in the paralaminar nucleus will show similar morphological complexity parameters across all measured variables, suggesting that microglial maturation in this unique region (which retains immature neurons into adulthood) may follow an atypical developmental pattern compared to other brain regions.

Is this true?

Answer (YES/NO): NO